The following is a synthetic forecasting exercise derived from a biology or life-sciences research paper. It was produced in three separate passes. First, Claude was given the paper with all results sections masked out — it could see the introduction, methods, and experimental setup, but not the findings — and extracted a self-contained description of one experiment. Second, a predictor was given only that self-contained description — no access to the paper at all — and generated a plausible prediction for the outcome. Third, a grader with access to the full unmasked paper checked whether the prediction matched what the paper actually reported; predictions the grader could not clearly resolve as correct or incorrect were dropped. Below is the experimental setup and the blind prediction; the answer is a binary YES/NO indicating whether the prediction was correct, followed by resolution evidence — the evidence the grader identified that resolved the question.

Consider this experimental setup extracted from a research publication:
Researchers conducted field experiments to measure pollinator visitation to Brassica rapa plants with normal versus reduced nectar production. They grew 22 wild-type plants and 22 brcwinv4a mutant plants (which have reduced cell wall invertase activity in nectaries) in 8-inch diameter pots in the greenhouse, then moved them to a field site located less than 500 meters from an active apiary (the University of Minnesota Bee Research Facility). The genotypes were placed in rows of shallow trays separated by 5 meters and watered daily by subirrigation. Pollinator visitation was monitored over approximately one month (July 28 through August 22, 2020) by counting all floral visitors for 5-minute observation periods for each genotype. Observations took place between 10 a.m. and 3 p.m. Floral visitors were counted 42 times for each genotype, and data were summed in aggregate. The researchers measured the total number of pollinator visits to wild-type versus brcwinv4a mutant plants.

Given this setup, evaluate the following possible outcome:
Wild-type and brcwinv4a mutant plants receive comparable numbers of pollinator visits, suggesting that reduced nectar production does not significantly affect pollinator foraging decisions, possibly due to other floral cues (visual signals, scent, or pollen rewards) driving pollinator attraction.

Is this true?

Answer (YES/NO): NO